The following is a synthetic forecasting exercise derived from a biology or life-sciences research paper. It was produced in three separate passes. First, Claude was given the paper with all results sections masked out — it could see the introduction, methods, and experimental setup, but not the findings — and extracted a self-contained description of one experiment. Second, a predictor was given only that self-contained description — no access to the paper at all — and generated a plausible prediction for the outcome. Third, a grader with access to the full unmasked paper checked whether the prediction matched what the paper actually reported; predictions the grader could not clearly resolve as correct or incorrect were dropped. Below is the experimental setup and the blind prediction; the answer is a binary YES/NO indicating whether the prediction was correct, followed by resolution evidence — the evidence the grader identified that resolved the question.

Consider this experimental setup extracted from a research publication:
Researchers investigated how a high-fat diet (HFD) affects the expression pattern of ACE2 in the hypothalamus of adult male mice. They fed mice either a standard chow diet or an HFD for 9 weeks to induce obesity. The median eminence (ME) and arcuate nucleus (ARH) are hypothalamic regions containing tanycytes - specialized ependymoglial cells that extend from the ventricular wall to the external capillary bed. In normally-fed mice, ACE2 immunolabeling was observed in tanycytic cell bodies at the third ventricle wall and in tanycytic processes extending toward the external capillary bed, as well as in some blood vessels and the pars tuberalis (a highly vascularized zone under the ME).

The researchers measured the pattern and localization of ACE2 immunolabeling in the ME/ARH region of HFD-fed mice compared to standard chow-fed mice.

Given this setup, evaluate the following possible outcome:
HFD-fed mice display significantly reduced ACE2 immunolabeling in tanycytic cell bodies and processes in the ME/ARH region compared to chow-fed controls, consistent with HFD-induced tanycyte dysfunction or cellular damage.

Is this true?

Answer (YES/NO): YES